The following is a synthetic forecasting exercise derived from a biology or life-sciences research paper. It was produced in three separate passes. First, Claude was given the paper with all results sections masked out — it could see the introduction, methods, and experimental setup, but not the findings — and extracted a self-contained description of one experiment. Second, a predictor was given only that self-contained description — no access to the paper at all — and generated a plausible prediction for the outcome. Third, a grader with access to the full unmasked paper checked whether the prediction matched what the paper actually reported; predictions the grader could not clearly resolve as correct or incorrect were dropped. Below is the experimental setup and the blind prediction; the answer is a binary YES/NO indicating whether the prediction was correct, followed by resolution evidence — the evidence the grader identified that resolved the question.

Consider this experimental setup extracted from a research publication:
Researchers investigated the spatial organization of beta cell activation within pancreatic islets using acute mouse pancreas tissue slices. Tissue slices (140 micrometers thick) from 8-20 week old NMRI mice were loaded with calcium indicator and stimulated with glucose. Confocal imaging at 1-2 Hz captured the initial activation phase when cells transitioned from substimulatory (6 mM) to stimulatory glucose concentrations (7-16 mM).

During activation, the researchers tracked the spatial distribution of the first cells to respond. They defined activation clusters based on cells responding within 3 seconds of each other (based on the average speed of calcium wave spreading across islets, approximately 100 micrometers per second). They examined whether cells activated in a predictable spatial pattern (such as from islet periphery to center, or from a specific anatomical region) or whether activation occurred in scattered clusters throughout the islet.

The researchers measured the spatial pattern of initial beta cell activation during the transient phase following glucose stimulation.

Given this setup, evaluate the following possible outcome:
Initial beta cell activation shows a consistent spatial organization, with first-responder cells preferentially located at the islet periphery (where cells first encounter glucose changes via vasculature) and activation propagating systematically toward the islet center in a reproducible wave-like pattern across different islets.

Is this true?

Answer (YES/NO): NO